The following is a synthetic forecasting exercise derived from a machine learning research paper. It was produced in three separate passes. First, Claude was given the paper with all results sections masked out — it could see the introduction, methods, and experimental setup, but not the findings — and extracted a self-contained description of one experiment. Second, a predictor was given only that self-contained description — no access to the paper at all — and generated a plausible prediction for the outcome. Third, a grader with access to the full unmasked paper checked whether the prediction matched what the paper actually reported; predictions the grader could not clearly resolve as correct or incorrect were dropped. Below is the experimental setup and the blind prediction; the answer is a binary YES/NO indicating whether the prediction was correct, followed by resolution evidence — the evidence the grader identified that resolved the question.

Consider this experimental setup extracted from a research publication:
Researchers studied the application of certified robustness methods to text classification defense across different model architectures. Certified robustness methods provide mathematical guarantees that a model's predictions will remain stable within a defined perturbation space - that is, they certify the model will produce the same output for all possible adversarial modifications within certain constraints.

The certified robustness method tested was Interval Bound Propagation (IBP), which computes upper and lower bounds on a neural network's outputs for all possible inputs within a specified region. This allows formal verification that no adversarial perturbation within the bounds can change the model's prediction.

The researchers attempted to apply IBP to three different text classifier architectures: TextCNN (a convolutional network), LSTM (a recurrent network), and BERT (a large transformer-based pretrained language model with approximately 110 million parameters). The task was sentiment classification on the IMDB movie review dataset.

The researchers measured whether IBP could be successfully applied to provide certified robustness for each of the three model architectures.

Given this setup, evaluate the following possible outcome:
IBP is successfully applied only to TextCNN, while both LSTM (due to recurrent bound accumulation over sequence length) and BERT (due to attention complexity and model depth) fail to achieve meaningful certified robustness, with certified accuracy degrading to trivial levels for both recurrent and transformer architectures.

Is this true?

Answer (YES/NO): NO